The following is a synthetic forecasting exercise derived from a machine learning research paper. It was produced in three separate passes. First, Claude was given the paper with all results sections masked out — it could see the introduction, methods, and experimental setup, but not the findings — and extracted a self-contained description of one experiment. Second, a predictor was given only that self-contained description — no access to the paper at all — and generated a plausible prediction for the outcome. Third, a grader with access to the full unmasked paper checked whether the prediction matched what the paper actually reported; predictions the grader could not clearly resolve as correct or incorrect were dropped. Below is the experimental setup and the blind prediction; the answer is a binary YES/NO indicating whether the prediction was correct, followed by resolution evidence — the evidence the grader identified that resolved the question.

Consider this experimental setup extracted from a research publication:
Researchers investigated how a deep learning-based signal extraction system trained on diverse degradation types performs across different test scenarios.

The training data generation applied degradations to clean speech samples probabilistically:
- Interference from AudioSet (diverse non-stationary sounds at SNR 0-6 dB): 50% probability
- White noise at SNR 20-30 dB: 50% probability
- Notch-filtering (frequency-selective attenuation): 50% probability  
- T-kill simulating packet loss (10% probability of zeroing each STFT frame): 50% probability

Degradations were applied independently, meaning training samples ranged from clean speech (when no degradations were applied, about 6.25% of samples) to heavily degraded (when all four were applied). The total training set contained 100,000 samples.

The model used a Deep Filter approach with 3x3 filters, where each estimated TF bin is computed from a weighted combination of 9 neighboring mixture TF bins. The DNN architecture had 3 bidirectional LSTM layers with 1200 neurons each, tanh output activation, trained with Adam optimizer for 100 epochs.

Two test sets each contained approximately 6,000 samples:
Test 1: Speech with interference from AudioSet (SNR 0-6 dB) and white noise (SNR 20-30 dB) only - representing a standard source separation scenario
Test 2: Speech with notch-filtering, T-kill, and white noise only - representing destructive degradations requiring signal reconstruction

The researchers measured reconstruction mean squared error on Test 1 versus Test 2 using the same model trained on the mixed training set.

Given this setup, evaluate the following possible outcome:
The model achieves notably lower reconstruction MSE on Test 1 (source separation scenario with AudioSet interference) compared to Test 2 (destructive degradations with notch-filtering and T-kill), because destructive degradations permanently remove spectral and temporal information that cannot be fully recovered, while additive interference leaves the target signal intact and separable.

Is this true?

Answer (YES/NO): NO